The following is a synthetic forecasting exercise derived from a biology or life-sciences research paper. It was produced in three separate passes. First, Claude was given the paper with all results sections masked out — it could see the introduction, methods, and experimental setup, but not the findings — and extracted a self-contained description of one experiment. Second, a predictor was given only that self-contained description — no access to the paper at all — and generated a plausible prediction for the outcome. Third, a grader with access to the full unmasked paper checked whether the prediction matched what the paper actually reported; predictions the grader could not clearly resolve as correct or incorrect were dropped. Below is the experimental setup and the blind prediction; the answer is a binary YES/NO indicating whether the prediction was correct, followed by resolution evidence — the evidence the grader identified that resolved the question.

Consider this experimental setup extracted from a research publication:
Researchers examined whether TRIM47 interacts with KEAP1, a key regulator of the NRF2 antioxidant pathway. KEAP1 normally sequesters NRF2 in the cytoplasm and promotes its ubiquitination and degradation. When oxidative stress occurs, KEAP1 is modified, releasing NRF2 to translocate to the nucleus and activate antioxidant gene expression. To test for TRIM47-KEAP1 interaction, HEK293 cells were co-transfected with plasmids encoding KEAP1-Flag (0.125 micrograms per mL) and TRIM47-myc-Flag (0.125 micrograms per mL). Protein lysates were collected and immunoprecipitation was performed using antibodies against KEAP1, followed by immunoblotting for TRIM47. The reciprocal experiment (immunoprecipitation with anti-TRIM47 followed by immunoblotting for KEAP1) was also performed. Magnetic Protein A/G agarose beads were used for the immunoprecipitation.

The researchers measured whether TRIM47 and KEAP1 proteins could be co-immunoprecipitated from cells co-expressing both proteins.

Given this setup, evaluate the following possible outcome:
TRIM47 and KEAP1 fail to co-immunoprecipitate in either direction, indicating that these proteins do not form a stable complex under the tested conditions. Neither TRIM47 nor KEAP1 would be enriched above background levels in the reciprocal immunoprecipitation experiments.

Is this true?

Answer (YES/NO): NO